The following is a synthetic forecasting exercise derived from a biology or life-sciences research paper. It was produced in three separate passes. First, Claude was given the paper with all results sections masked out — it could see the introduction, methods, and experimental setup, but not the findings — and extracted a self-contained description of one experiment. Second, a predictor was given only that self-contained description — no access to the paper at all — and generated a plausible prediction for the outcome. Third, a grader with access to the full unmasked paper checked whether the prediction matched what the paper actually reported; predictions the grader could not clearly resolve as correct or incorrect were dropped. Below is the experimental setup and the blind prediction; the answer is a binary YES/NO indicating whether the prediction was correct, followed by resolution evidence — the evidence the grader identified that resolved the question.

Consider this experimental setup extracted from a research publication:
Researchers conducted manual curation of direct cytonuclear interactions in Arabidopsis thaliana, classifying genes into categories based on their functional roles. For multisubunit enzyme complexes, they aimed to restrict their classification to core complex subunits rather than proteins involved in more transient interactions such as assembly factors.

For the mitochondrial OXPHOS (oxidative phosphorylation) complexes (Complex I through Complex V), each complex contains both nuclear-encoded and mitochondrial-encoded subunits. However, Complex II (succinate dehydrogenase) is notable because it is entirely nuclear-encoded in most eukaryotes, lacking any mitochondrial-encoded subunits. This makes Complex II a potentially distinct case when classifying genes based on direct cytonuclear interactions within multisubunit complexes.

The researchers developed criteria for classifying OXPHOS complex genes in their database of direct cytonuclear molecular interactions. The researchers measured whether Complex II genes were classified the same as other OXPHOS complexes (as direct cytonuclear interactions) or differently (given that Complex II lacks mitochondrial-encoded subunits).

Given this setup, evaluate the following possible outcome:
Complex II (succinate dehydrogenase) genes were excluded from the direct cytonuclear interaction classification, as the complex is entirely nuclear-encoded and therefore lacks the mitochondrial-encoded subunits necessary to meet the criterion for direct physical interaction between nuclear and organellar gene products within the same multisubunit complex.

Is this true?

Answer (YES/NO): YES